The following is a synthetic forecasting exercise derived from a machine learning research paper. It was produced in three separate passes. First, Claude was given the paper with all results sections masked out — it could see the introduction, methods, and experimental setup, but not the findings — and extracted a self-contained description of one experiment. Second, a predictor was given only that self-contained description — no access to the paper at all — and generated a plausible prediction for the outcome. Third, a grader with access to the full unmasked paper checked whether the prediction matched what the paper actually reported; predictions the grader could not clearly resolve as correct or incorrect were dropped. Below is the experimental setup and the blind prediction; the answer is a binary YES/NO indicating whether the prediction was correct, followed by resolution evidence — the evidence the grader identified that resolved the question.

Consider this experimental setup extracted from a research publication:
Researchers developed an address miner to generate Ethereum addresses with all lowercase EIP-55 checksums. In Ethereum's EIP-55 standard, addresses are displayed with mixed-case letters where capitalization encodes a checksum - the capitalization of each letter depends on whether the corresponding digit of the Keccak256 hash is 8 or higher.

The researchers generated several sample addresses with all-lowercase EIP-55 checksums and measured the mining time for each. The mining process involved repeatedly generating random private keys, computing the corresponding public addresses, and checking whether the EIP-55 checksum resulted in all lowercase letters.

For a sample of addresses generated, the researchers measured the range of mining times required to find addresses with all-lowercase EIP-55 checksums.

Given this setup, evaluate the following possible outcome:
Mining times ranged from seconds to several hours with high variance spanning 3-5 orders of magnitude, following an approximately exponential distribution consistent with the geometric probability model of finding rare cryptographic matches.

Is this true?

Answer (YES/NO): NO